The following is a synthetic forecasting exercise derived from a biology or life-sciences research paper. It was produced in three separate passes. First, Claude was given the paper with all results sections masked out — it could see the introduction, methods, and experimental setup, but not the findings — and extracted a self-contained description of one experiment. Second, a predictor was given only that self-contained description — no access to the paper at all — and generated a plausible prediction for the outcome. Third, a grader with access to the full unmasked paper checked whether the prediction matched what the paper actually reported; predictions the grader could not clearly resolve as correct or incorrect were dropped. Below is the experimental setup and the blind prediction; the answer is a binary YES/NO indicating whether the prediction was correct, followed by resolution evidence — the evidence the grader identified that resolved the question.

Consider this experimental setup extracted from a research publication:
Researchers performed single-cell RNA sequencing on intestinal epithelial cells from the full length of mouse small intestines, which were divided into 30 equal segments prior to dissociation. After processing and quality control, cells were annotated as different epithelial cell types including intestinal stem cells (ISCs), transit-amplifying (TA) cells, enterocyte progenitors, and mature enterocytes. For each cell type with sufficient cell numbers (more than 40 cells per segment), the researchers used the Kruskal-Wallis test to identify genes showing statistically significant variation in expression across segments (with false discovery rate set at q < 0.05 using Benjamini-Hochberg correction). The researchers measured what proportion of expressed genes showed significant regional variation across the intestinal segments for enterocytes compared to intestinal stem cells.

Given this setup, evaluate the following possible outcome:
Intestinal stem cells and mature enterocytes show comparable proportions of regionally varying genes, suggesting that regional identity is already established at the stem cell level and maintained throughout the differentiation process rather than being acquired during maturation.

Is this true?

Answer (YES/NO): NO